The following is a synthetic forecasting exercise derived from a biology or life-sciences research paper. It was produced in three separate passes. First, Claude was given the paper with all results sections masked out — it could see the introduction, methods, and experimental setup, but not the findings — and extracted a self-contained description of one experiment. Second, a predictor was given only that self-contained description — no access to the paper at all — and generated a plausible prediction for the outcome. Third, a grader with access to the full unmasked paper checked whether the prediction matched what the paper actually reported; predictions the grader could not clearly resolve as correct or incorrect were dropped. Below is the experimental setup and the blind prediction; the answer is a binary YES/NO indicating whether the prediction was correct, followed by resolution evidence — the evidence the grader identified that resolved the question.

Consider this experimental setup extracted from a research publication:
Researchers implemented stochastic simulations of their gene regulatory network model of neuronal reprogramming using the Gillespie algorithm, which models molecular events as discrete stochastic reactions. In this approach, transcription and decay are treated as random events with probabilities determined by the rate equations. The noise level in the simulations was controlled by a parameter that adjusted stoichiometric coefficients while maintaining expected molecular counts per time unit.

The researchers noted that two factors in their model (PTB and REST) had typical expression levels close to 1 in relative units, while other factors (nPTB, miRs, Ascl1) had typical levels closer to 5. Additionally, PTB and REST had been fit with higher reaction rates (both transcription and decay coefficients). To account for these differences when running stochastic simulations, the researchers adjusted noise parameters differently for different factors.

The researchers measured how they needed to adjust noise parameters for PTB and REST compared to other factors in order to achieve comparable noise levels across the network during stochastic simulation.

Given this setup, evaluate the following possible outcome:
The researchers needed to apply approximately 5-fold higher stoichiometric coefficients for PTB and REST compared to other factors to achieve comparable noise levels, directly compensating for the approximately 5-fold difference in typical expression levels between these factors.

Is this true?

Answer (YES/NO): NO